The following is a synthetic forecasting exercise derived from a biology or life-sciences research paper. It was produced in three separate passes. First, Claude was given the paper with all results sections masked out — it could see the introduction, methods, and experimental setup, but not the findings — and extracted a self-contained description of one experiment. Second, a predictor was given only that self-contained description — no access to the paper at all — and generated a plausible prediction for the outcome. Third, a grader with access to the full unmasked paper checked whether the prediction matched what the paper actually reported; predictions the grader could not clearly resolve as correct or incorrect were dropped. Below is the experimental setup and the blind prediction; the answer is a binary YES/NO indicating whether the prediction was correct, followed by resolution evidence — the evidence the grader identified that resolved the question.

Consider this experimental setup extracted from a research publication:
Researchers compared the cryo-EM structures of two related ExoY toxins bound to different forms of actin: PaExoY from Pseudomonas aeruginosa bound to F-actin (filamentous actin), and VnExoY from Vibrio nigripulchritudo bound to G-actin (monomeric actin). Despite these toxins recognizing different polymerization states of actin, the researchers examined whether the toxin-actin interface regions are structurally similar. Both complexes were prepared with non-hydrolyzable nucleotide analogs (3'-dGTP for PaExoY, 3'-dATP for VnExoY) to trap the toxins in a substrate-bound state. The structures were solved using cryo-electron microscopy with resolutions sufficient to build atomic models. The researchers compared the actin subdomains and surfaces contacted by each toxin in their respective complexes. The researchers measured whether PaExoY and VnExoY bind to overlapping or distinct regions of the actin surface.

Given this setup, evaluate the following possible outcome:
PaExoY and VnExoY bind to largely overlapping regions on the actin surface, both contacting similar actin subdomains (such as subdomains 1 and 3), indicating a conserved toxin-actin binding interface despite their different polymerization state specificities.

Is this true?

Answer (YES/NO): NO